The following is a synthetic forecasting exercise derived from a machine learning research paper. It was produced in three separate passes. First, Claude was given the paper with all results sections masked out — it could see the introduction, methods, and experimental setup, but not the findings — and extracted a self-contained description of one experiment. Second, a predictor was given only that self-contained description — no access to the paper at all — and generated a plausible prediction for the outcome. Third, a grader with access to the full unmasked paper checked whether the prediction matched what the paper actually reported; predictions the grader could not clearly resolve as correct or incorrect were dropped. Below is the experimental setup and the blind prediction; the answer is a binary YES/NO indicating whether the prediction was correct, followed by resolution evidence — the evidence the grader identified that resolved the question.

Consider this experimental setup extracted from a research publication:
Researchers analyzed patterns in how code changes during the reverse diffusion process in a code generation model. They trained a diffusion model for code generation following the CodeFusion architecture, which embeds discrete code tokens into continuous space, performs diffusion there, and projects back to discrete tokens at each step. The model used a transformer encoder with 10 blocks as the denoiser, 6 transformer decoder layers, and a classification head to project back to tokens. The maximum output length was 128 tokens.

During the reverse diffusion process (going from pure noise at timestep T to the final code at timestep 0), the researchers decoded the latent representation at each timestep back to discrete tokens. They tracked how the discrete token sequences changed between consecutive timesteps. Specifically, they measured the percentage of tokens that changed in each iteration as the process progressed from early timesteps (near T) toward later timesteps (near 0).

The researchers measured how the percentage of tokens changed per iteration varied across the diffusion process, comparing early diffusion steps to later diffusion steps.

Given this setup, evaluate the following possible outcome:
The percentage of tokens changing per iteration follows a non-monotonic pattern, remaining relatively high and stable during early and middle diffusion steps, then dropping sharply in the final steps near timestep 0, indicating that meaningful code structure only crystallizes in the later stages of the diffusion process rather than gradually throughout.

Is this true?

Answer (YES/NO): NO